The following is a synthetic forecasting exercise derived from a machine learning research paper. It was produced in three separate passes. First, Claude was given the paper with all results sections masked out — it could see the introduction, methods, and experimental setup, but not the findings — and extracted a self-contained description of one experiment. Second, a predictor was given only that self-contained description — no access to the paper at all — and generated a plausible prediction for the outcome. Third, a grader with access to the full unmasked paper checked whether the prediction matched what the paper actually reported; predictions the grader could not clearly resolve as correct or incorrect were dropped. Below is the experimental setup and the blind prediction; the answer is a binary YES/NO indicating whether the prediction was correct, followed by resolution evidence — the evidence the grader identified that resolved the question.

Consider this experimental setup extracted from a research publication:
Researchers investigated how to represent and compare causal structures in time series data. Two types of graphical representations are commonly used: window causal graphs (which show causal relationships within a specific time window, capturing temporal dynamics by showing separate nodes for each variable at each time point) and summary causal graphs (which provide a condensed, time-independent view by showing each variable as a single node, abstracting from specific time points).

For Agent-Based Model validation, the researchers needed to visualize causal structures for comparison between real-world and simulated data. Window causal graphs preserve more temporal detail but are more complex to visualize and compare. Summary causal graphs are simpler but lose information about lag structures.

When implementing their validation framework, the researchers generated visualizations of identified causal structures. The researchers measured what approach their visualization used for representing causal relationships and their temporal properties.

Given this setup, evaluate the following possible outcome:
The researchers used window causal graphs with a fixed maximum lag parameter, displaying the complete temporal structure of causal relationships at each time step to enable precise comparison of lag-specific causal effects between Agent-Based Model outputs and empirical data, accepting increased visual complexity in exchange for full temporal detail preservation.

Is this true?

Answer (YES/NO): NO